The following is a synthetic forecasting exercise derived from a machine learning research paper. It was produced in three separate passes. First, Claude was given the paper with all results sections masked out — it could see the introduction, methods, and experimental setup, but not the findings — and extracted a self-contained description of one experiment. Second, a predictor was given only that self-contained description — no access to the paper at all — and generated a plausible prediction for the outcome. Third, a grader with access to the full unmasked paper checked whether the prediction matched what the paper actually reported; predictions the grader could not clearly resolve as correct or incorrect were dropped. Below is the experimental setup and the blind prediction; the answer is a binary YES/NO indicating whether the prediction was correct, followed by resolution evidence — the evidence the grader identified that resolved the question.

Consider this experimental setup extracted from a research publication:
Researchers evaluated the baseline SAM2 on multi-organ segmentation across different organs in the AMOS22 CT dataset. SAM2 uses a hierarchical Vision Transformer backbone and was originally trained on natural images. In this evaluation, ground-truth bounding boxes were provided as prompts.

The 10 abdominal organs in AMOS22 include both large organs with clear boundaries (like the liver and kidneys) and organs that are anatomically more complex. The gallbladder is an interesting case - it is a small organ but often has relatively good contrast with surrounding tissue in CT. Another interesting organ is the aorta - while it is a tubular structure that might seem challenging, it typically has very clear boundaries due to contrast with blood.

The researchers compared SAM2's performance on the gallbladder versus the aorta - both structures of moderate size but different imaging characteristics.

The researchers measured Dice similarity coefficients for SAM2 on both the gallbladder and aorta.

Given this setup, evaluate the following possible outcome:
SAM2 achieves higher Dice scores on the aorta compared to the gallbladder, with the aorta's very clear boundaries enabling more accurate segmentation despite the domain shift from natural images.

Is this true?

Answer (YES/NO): YES